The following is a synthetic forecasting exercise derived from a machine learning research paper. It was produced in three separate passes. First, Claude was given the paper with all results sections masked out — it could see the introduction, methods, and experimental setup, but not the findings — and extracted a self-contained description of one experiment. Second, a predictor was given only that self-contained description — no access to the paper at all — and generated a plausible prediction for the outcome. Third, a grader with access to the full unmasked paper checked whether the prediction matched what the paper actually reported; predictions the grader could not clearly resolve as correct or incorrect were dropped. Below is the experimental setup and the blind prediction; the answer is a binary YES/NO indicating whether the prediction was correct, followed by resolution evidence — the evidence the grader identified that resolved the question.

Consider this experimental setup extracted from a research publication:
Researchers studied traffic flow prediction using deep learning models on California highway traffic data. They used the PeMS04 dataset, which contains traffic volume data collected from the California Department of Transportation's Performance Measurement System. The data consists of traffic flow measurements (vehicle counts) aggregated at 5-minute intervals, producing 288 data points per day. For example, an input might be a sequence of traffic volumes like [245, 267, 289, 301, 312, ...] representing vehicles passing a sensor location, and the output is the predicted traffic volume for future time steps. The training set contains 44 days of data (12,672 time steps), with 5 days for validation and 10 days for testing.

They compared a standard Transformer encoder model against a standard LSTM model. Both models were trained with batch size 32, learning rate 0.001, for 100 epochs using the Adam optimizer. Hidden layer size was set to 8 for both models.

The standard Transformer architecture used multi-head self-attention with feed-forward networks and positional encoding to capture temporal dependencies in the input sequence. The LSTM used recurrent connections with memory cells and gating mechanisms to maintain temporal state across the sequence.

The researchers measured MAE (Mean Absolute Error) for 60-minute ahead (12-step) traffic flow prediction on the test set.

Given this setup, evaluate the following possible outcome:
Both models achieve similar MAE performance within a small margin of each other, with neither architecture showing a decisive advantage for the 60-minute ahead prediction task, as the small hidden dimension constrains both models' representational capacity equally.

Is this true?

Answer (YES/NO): NO